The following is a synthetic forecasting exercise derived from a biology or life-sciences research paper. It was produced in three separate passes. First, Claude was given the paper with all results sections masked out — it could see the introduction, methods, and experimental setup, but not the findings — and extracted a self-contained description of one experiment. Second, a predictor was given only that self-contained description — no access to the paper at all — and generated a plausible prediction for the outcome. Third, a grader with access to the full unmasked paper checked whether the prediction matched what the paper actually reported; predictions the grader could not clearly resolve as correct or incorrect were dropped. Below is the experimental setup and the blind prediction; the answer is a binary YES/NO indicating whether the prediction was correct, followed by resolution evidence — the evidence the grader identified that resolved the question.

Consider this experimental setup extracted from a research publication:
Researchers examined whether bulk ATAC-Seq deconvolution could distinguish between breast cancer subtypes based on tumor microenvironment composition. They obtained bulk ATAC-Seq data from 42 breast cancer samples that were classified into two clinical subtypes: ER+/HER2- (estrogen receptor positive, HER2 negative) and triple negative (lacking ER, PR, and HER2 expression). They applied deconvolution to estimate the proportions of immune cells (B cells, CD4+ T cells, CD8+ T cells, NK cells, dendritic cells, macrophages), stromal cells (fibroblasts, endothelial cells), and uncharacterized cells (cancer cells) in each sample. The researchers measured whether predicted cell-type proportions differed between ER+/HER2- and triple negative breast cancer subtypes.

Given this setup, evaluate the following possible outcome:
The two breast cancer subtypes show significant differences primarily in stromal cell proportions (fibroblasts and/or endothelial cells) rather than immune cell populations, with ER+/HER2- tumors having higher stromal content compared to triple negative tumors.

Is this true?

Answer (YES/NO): NO